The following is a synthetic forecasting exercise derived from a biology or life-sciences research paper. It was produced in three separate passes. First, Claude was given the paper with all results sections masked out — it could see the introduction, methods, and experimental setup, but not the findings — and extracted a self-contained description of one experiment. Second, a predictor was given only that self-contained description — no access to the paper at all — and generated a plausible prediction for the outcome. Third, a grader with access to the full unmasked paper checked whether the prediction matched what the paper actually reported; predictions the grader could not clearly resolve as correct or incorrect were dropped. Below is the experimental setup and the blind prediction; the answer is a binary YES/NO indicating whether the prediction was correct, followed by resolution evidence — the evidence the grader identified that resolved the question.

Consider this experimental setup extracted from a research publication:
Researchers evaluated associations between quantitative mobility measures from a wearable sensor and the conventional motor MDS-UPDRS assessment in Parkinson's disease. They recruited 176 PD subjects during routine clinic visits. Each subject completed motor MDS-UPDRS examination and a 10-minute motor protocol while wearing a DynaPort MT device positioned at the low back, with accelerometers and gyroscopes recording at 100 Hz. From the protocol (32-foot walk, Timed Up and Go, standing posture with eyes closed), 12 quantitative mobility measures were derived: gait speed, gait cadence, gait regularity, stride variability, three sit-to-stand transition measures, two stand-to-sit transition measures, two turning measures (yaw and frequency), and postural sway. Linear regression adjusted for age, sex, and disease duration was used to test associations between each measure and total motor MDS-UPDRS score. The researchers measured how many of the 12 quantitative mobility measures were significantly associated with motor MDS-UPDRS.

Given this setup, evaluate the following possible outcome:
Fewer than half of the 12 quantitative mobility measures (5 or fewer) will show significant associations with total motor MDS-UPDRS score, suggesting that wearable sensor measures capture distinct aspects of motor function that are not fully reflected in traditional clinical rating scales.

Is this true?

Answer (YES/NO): NO